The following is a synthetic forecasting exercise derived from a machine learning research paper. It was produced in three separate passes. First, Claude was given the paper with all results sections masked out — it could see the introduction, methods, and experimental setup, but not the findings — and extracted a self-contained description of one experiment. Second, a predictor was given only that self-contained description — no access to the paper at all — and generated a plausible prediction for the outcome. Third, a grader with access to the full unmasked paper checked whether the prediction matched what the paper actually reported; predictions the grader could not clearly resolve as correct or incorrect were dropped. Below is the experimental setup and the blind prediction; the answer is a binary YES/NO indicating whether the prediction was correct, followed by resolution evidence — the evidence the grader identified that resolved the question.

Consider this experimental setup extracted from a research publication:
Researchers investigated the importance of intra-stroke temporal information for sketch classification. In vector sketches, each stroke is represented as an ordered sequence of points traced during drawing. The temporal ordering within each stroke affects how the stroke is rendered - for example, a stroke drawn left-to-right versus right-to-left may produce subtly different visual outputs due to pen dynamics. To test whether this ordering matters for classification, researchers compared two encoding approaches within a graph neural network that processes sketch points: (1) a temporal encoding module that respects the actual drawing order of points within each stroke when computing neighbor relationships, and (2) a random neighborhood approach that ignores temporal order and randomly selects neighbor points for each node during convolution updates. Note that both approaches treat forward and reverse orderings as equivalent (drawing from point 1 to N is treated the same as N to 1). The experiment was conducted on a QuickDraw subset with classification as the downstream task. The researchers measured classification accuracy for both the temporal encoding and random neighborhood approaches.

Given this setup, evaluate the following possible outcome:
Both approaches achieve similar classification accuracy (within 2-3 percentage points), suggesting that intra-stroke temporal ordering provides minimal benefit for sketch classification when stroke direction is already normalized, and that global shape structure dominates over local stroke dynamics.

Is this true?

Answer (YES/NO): NO